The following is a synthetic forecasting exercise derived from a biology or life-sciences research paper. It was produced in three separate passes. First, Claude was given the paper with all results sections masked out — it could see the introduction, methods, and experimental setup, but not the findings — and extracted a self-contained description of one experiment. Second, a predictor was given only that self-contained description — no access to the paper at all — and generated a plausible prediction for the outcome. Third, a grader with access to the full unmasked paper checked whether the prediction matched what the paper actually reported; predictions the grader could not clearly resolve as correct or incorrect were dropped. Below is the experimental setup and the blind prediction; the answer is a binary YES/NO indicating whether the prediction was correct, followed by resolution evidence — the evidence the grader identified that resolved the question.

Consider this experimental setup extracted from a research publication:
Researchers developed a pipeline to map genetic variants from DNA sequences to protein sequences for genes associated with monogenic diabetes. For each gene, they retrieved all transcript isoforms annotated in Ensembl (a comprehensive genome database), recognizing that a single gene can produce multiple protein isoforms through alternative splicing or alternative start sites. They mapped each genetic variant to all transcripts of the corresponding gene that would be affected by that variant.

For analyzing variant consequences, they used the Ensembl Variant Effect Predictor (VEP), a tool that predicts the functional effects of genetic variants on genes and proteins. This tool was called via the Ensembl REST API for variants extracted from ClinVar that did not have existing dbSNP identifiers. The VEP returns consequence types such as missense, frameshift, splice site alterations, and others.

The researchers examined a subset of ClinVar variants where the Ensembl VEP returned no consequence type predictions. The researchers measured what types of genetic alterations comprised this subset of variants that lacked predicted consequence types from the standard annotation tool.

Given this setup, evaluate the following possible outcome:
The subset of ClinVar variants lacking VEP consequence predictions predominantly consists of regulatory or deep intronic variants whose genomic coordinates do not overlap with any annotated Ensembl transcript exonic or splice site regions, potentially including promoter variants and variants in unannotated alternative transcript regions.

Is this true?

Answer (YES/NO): NO